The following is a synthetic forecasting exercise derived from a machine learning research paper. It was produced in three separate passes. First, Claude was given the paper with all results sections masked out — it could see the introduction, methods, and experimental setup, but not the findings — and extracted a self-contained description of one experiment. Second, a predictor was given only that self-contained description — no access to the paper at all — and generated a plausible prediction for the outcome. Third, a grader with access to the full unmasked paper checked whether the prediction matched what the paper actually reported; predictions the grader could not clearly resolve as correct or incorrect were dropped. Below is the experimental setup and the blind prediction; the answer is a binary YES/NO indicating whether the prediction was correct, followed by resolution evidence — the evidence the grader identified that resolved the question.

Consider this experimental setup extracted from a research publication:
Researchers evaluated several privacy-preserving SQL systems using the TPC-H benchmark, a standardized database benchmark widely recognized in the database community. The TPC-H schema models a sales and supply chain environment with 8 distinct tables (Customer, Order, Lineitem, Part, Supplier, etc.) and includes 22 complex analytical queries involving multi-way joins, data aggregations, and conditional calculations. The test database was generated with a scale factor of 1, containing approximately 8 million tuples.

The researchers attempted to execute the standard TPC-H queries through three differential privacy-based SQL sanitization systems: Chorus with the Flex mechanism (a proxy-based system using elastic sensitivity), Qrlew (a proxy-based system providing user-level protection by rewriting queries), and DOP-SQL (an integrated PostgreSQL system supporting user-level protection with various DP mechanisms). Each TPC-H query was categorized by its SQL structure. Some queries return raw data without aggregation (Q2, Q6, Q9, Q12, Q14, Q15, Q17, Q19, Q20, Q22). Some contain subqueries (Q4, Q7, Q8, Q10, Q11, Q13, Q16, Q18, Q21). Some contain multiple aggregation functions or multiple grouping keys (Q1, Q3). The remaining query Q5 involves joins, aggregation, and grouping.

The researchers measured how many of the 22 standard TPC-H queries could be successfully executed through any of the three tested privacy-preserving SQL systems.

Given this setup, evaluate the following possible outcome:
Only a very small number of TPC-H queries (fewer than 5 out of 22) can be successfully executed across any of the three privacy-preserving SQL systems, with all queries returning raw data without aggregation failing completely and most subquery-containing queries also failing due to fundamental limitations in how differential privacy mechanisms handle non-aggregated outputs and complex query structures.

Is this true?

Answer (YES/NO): YES